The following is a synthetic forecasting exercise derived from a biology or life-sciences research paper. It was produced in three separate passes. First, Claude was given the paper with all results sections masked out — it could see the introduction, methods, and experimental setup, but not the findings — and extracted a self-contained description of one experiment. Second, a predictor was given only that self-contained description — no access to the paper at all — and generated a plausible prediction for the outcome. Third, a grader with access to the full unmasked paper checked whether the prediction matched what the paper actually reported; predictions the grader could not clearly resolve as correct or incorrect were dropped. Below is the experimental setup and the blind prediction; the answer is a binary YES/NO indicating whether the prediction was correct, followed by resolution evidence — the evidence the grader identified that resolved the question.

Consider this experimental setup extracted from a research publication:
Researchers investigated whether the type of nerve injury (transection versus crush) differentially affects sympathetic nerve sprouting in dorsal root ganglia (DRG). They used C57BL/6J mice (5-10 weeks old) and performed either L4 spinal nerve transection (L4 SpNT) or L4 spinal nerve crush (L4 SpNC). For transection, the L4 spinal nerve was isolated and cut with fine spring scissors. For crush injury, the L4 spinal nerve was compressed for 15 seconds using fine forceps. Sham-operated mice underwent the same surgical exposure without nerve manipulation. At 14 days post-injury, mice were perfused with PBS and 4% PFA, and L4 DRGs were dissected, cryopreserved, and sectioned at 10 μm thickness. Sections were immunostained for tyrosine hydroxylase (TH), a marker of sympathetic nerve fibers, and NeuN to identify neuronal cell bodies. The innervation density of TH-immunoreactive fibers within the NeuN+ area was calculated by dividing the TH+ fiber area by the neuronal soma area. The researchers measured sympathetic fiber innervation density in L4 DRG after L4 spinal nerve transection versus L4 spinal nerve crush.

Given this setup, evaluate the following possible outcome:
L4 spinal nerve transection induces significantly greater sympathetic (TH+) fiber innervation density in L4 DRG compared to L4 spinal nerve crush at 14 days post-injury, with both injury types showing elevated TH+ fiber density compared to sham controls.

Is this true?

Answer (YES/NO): NO